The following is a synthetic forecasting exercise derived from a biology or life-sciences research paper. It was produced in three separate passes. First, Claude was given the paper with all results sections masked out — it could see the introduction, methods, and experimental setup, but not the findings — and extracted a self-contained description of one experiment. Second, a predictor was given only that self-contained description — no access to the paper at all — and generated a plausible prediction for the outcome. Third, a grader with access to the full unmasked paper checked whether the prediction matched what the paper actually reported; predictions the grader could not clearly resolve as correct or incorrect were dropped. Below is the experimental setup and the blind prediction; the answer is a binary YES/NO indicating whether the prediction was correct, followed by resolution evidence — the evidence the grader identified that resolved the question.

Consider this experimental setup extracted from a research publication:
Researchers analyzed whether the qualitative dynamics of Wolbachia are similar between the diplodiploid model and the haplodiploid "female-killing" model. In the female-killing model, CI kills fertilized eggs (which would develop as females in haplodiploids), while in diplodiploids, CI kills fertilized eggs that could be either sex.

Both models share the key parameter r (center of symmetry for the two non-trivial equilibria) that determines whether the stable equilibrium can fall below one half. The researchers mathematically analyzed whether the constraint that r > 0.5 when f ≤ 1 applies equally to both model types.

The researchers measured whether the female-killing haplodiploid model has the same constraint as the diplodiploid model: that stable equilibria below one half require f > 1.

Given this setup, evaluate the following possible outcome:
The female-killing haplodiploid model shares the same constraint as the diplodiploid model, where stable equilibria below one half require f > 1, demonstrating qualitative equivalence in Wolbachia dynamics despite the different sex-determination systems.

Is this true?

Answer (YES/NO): YES